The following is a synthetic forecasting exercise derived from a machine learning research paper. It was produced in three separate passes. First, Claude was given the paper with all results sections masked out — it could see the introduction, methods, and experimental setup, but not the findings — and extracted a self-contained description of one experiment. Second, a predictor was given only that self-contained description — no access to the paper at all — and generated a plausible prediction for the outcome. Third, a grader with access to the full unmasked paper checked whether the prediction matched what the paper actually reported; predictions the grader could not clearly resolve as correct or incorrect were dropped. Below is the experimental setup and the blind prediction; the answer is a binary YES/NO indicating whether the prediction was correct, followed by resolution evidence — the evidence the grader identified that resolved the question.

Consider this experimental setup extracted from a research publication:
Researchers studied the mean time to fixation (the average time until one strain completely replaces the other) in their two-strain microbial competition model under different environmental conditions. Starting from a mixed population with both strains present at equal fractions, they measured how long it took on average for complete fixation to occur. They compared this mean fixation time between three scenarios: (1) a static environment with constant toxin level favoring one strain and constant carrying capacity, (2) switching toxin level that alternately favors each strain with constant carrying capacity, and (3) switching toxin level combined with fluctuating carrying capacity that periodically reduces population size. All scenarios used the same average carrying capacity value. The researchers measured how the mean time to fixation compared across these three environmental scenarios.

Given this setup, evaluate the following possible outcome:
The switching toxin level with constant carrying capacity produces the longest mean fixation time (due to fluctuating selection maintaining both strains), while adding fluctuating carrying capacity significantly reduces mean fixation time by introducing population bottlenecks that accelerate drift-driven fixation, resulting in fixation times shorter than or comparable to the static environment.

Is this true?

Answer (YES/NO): NO